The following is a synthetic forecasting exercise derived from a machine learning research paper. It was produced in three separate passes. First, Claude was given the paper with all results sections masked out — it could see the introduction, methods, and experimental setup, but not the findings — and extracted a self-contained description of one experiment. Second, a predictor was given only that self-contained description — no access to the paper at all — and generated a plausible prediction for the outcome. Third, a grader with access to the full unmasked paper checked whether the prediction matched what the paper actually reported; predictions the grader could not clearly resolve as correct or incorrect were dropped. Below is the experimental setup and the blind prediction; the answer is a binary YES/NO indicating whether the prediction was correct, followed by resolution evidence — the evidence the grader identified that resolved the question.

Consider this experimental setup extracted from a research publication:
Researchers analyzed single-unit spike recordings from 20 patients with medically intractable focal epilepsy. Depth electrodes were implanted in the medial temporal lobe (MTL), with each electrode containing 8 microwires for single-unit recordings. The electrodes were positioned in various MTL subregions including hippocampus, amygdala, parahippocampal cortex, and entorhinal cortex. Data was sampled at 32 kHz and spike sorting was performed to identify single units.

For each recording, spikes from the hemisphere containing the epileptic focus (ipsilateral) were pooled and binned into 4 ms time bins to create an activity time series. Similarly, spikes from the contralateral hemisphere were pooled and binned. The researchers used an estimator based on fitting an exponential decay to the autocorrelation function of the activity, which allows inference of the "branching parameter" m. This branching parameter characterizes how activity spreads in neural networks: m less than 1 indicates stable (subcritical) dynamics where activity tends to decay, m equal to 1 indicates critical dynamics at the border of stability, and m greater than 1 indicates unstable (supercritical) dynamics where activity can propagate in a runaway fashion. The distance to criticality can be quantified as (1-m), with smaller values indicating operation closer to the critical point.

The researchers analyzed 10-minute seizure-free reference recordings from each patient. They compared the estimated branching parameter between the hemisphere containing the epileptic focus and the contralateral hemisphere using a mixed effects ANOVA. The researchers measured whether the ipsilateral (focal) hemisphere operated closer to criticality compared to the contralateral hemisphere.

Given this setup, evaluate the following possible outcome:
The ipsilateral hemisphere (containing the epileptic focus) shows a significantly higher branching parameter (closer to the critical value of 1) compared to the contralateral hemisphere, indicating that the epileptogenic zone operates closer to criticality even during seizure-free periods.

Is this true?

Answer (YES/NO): NO